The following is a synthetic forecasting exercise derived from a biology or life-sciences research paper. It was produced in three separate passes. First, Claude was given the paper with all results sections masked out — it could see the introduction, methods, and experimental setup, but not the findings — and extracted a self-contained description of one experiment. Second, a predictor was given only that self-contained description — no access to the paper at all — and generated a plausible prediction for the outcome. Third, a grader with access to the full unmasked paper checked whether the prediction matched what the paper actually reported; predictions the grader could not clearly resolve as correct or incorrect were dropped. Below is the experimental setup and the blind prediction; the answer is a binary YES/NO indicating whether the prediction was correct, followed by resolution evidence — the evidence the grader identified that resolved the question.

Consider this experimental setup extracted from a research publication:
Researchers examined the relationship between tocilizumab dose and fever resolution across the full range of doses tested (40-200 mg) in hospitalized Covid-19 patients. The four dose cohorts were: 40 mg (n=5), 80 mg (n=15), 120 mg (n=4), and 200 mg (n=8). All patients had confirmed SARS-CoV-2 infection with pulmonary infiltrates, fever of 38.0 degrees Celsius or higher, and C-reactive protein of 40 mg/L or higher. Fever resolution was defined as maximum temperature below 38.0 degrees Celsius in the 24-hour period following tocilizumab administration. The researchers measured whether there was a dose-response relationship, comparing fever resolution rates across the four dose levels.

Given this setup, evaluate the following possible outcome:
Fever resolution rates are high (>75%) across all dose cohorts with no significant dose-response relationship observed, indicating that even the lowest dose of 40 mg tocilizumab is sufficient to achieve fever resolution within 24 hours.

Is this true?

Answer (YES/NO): NO